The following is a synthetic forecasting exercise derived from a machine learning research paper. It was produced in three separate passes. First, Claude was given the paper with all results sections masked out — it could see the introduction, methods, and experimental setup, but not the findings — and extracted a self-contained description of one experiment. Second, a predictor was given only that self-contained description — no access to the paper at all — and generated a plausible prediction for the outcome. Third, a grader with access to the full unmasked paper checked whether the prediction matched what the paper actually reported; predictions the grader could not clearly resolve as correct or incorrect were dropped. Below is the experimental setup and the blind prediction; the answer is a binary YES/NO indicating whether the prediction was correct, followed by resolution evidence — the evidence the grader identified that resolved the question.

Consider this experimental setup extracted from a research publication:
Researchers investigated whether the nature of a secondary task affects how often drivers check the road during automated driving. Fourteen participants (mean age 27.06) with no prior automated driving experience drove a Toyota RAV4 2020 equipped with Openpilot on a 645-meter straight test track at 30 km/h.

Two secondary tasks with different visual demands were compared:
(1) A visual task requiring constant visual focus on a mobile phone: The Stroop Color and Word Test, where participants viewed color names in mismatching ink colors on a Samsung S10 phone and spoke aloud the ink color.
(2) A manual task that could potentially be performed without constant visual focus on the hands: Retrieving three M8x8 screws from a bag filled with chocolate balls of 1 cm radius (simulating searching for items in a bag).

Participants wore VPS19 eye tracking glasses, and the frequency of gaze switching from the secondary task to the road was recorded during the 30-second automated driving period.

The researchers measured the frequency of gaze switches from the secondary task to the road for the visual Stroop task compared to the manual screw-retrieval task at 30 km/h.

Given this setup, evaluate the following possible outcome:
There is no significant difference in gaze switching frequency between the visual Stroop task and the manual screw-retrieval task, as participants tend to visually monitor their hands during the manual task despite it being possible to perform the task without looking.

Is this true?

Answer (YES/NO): NO